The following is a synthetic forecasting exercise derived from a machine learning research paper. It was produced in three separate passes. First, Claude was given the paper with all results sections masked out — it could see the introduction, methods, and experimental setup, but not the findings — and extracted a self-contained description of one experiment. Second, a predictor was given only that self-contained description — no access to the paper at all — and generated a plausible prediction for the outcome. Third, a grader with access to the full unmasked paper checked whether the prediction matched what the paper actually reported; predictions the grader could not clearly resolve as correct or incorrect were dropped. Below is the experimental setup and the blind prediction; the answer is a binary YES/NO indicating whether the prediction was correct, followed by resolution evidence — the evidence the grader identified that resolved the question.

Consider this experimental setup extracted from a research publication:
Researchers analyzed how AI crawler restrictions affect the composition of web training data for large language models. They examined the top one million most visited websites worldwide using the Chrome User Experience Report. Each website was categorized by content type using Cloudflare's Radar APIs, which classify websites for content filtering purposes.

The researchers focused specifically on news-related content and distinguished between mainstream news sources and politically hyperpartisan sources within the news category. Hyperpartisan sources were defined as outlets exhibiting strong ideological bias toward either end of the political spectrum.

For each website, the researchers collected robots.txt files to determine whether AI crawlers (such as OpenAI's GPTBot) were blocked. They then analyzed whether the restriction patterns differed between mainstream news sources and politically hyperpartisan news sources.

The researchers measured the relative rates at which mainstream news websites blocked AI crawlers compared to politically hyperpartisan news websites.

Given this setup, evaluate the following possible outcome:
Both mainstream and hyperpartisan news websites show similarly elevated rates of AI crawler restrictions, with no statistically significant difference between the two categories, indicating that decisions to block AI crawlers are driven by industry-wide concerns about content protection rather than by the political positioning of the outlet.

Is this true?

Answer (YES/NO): NO